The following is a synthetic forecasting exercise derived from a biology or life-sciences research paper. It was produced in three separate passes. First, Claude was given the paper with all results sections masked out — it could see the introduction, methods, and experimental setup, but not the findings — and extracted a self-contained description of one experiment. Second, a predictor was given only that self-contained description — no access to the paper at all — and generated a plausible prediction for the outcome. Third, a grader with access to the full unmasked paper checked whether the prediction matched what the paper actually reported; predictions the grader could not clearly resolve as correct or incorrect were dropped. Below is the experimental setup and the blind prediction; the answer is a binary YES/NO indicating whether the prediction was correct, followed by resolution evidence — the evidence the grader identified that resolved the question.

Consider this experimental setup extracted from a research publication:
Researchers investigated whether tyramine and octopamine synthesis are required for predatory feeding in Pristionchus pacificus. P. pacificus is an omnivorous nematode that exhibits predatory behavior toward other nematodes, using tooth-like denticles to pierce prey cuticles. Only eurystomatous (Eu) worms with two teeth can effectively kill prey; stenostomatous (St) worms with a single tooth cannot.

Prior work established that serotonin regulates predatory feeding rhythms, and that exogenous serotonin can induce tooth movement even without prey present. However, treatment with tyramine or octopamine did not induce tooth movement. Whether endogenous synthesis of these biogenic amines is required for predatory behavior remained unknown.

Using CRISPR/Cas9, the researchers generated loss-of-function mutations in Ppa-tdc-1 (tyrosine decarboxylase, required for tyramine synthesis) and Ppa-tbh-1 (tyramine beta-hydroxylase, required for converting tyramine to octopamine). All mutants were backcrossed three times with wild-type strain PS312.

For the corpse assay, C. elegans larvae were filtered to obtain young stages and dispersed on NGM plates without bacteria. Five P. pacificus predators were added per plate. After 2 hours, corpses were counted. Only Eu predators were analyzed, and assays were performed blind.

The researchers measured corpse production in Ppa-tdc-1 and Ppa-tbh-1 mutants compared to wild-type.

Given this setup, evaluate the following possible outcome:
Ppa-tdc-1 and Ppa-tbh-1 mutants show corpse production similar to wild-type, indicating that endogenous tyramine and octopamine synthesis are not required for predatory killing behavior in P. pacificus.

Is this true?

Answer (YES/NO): YES